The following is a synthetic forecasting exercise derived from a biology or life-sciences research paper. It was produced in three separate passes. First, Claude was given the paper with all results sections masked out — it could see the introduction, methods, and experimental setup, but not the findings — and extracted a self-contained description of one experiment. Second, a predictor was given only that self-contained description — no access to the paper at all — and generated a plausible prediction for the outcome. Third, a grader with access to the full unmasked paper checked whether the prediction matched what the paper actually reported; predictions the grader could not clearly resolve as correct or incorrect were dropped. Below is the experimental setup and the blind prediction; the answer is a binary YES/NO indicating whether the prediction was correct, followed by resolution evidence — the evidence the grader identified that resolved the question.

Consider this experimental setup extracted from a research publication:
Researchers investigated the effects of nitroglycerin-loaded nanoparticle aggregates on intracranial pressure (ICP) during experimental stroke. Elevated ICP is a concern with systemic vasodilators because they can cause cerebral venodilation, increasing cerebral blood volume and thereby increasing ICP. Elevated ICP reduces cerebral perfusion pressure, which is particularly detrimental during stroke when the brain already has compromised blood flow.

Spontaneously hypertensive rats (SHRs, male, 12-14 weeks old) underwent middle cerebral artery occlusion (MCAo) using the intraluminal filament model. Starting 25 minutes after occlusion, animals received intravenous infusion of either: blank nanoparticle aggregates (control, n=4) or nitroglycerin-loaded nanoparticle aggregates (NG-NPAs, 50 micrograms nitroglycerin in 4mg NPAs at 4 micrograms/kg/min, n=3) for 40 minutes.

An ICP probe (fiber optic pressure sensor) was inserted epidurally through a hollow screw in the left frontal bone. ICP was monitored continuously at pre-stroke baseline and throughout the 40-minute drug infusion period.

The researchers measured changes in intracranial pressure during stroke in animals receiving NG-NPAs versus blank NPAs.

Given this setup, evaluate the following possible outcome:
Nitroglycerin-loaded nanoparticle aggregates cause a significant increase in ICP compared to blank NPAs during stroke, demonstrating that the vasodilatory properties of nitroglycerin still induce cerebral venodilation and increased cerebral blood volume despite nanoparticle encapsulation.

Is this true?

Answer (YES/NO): NO